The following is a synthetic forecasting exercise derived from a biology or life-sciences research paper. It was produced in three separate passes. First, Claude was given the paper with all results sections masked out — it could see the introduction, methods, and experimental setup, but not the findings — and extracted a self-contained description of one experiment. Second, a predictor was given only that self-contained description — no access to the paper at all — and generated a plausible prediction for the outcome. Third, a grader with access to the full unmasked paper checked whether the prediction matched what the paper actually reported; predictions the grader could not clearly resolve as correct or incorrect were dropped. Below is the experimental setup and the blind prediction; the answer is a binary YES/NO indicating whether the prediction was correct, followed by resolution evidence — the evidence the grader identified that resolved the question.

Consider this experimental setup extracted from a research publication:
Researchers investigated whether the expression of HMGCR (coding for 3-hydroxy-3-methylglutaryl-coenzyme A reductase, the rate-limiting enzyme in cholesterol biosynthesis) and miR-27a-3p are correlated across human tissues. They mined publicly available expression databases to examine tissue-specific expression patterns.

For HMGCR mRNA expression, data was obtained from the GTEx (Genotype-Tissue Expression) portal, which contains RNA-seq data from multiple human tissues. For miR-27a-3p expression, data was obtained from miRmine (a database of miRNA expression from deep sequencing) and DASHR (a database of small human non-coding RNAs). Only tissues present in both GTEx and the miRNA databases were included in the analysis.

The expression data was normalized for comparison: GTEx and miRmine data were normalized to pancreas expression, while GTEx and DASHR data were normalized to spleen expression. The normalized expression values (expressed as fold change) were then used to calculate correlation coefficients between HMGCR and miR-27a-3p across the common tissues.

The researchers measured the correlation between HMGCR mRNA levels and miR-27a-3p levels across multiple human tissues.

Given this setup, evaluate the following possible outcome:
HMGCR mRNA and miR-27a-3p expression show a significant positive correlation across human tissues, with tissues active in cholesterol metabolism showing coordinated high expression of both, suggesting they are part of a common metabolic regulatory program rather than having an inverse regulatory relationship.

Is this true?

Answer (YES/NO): NO